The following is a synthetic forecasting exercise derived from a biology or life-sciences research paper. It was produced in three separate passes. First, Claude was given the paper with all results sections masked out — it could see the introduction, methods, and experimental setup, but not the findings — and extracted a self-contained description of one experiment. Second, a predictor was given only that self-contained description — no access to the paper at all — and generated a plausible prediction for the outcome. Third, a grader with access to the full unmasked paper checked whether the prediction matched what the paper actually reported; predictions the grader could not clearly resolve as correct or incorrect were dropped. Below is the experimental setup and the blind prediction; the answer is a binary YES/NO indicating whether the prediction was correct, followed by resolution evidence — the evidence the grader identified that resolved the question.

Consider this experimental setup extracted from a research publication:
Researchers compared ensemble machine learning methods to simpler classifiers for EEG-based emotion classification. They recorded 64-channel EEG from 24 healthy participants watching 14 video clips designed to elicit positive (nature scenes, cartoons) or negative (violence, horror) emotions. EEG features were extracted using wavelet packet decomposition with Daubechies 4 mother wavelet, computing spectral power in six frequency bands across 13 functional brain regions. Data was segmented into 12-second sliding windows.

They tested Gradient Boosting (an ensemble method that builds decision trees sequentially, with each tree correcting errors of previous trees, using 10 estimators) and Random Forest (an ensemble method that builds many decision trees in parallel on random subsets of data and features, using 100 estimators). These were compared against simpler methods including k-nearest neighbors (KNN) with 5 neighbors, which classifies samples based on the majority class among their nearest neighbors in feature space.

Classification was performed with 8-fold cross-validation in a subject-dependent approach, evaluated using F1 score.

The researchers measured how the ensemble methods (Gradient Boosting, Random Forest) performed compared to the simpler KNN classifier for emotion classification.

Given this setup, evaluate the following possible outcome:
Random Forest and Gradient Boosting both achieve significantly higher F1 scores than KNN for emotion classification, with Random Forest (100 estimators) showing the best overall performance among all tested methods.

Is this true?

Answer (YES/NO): NO